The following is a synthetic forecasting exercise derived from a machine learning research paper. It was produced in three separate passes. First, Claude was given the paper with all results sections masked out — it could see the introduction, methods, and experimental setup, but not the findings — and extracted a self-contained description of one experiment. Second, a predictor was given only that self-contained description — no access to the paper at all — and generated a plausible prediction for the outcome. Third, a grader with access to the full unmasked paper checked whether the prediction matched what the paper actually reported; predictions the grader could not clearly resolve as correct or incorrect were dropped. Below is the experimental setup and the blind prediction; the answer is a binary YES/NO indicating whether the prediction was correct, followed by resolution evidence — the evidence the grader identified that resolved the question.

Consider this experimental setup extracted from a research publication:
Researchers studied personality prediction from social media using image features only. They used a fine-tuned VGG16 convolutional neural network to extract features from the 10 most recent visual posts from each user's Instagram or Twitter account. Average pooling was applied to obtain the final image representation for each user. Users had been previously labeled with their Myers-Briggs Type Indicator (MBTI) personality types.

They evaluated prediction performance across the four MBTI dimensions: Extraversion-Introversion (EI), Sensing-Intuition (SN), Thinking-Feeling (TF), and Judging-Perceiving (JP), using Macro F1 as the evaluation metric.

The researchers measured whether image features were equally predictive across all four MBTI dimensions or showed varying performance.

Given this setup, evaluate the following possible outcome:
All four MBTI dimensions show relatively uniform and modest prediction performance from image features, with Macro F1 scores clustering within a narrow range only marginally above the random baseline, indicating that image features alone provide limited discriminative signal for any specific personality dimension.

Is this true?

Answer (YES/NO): NO